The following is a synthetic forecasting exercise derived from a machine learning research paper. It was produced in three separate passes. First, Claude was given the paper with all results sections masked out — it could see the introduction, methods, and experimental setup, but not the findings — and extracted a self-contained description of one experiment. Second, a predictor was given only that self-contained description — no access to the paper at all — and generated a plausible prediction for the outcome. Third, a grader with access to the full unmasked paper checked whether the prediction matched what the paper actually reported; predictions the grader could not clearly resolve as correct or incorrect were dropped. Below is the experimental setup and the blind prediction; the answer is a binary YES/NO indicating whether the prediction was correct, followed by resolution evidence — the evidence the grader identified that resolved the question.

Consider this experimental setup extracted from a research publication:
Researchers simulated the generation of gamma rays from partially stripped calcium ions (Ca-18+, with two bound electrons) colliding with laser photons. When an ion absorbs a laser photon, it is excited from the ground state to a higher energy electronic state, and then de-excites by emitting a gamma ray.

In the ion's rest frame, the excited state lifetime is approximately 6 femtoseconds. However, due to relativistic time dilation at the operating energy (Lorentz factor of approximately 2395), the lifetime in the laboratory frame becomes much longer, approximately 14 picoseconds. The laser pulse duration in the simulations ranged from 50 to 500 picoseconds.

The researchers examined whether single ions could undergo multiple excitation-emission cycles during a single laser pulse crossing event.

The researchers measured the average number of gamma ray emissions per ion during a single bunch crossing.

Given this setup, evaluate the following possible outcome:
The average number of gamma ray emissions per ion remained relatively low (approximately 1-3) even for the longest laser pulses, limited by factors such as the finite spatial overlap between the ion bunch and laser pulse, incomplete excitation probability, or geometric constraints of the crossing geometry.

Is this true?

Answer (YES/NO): NO